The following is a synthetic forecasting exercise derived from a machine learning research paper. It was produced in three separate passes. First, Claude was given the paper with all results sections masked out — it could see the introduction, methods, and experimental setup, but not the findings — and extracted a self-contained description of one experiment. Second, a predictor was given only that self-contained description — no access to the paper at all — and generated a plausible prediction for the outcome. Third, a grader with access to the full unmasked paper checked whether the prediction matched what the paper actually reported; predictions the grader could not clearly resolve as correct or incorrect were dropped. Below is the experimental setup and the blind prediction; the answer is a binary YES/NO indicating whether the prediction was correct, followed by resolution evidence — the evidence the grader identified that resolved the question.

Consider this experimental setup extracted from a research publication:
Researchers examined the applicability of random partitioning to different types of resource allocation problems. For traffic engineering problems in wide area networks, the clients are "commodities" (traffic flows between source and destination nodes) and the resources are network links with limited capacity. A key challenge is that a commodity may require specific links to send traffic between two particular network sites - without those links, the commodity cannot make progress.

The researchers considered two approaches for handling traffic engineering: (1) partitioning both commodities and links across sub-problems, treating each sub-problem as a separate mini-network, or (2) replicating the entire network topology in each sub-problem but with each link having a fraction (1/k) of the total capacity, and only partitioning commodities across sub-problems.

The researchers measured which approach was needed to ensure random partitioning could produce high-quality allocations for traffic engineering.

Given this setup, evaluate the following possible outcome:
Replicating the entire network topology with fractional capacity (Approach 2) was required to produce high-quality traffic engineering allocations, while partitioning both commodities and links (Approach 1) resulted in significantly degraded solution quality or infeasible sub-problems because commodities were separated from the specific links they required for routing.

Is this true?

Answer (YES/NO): YES